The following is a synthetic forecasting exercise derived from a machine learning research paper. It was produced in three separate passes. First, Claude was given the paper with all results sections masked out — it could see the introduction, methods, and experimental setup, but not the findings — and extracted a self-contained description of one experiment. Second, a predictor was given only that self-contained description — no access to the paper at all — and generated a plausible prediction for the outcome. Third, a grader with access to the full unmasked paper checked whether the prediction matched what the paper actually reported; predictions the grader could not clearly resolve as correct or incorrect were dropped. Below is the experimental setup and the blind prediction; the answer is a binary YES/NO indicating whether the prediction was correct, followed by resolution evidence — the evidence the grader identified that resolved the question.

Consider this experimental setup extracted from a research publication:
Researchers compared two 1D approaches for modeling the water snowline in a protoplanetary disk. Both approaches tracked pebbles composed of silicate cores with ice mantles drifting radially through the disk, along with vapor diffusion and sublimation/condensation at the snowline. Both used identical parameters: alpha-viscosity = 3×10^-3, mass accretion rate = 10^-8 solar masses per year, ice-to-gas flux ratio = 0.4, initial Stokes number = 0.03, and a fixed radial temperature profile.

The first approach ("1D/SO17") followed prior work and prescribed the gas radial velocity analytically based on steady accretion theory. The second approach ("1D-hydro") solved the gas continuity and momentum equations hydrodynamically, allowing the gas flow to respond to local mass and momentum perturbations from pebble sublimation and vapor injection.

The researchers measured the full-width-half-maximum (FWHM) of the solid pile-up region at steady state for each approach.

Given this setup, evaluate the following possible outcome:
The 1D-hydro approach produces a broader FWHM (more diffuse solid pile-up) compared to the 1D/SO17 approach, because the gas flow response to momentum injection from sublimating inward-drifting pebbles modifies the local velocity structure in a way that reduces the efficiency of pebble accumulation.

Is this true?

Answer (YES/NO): NO